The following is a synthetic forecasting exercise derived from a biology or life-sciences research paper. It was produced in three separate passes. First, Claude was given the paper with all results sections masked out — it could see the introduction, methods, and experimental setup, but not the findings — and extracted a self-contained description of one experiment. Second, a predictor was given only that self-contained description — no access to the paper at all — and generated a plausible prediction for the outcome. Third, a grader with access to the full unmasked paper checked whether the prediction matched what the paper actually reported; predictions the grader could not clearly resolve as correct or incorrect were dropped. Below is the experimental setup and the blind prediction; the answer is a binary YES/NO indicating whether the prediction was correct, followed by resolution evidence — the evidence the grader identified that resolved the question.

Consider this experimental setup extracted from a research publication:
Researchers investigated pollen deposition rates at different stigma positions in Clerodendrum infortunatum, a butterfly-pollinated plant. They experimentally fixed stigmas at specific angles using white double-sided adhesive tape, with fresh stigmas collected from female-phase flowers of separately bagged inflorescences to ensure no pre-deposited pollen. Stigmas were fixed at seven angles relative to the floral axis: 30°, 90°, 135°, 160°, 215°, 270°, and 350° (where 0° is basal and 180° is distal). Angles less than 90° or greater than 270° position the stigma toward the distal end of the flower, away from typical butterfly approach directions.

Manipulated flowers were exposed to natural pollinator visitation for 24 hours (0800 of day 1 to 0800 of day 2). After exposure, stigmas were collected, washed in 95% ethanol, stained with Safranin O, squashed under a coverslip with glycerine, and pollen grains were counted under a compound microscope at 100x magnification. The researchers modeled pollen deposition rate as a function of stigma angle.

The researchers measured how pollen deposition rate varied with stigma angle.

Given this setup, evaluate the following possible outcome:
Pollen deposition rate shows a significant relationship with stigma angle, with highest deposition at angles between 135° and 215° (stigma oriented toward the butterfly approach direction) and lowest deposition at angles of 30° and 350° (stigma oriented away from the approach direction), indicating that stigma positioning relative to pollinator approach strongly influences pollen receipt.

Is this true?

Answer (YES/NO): YES